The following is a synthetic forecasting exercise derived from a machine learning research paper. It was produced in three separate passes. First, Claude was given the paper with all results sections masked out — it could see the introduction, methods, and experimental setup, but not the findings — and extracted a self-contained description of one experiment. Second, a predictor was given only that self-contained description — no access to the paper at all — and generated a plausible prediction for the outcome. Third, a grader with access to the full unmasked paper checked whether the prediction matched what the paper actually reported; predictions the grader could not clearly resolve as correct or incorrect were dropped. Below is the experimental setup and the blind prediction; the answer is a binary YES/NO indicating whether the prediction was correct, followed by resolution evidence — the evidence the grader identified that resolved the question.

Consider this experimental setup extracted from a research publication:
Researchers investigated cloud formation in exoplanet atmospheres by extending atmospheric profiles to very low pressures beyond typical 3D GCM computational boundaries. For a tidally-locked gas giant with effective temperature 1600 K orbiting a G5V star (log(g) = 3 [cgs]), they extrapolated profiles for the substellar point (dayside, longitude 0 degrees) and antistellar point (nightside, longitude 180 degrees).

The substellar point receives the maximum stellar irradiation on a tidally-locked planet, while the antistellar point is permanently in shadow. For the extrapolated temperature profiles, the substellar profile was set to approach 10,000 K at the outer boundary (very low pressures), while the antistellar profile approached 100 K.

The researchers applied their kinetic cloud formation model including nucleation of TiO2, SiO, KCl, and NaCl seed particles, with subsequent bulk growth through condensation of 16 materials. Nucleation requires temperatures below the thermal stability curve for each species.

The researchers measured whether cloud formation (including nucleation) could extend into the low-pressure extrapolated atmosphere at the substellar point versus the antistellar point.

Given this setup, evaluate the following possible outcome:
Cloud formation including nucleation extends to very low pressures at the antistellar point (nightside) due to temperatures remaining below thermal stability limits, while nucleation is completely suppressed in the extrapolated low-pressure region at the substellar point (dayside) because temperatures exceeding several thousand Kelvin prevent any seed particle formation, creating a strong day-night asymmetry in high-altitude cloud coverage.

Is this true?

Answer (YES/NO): YES